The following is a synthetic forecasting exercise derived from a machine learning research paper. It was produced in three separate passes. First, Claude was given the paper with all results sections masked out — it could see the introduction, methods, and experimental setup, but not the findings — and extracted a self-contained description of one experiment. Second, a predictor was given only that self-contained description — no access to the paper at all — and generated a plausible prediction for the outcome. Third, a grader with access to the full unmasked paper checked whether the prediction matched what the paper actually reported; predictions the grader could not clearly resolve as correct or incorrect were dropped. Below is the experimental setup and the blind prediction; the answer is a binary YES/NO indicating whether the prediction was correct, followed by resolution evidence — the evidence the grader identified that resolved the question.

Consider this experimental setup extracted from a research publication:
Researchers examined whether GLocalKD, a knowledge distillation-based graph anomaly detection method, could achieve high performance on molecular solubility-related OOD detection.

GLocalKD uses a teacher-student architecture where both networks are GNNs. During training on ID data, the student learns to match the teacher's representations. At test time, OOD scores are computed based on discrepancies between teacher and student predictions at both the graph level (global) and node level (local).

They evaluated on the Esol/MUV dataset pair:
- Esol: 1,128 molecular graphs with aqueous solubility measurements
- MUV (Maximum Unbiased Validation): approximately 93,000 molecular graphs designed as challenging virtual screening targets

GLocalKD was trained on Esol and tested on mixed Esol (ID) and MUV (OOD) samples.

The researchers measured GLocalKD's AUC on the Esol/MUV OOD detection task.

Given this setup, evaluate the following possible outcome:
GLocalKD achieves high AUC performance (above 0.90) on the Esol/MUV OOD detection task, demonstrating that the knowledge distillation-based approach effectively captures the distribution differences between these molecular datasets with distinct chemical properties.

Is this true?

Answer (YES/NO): NO